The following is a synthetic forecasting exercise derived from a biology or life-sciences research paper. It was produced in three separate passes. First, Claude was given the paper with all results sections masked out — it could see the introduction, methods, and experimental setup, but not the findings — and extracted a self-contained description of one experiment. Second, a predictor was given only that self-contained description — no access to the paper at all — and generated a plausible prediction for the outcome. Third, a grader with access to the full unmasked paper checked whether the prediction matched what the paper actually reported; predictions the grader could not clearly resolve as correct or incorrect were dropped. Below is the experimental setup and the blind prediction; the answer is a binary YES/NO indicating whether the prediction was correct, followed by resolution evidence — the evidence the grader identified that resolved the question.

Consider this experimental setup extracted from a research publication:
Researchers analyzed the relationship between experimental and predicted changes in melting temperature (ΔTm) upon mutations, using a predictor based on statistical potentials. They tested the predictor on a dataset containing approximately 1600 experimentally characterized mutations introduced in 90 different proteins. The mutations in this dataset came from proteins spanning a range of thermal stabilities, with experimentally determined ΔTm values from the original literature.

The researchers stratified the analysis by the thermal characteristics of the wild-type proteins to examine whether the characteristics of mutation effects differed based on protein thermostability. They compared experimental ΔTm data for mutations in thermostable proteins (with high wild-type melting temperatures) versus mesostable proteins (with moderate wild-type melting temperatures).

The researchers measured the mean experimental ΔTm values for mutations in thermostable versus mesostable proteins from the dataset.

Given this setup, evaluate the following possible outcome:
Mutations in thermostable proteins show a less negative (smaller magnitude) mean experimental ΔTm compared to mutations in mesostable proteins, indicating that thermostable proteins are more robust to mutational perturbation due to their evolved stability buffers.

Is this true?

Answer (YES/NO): NO